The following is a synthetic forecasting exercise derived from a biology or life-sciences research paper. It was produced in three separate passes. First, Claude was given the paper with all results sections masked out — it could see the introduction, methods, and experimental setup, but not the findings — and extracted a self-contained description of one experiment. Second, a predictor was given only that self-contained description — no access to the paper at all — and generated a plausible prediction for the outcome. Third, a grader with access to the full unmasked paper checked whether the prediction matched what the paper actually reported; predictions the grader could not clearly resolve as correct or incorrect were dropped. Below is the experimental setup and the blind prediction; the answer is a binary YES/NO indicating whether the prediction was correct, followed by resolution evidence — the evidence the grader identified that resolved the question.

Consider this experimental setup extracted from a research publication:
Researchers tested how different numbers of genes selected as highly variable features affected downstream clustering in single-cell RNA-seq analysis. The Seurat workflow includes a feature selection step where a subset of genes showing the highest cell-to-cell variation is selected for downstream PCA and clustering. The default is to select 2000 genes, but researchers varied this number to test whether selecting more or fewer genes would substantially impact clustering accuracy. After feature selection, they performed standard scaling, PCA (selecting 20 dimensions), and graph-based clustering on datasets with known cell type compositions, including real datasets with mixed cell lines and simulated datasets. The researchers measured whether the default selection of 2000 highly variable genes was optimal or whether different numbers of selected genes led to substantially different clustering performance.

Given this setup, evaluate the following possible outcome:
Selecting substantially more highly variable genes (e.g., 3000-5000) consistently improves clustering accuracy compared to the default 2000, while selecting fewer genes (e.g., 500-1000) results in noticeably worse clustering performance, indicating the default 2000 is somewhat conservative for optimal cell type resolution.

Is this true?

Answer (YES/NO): YES